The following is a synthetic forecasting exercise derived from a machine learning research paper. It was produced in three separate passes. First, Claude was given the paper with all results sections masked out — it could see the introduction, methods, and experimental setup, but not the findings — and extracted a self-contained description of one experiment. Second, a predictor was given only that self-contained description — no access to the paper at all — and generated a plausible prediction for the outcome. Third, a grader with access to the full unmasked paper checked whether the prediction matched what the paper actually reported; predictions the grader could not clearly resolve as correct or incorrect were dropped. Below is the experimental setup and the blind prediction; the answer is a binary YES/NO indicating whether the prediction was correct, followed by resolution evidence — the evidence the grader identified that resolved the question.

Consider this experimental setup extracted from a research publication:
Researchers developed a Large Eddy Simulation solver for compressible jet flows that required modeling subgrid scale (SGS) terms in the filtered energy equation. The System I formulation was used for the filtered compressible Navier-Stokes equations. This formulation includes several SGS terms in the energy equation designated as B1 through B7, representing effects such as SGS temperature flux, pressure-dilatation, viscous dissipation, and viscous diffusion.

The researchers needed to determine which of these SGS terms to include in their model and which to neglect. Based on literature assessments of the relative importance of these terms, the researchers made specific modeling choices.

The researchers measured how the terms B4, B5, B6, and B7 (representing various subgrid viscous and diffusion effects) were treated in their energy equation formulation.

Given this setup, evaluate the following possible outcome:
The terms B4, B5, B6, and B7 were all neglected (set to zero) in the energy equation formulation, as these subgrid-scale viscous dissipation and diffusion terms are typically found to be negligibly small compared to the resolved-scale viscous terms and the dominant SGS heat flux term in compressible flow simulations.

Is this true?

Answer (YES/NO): YES